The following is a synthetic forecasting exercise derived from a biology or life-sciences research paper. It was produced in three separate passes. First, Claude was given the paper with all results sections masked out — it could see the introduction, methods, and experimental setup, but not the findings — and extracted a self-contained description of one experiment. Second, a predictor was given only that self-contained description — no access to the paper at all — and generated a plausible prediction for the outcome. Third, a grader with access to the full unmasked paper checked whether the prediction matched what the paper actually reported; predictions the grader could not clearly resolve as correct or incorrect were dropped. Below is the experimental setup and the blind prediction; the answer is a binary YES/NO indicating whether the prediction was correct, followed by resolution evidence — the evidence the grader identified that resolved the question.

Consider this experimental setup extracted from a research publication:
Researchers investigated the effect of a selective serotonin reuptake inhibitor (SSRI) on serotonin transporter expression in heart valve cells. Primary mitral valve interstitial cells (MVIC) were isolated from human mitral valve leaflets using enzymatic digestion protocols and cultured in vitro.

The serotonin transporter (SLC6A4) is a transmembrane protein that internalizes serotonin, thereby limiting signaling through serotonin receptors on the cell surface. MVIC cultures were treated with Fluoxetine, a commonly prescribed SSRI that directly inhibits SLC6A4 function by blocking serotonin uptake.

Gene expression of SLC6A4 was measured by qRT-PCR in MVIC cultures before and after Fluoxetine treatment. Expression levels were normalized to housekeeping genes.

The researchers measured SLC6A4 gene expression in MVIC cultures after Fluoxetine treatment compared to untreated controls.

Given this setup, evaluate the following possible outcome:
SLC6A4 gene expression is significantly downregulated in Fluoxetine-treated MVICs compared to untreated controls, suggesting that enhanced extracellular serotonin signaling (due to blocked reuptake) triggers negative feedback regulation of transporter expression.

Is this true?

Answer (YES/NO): YES